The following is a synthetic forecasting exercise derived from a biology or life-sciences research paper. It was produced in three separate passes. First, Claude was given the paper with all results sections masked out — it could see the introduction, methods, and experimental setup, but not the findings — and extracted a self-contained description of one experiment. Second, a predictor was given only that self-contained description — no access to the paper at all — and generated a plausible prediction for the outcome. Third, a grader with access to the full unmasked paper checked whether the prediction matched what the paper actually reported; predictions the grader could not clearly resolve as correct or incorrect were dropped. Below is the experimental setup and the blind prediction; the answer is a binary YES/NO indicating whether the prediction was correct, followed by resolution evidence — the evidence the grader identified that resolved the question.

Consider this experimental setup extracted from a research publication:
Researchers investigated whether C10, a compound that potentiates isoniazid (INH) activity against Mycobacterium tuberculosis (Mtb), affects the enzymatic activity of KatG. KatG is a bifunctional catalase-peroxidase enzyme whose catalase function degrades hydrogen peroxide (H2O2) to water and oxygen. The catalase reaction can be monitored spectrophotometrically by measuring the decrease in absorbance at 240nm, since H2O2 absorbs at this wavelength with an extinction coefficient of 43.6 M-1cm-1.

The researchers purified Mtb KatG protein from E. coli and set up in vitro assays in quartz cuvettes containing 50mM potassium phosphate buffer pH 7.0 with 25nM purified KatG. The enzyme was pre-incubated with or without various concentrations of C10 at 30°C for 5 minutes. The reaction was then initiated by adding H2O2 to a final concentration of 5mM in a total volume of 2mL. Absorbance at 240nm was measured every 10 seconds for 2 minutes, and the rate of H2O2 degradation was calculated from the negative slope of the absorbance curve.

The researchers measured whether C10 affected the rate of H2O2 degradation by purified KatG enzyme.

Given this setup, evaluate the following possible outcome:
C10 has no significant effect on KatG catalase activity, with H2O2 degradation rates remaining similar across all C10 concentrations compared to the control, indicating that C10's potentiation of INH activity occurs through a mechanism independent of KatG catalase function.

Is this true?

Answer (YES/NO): YES